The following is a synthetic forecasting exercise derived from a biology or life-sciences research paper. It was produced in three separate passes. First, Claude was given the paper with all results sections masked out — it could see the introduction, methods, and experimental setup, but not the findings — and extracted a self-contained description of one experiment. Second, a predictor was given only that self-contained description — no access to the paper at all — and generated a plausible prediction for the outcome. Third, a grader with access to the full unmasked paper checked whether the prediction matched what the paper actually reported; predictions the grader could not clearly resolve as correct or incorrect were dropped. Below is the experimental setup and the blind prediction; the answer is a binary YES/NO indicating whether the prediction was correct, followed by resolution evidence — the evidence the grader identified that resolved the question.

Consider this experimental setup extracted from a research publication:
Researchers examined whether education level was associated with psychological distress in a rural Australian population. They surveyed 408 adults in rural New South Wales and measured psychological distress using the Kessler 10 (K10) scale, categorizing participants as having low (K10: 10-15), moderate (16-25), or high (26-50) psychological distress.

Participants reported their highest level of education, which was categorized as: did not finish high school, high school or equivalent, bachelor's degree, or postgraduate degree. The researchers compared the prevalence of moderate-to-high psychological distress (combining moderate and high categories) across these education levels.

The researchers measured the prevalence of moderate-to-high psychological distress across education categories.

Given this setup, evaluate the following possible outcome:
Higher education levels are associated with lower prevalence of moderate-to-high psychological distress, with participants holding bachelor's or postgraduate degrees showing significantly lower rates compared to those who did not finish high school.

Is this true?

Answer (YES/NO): YES